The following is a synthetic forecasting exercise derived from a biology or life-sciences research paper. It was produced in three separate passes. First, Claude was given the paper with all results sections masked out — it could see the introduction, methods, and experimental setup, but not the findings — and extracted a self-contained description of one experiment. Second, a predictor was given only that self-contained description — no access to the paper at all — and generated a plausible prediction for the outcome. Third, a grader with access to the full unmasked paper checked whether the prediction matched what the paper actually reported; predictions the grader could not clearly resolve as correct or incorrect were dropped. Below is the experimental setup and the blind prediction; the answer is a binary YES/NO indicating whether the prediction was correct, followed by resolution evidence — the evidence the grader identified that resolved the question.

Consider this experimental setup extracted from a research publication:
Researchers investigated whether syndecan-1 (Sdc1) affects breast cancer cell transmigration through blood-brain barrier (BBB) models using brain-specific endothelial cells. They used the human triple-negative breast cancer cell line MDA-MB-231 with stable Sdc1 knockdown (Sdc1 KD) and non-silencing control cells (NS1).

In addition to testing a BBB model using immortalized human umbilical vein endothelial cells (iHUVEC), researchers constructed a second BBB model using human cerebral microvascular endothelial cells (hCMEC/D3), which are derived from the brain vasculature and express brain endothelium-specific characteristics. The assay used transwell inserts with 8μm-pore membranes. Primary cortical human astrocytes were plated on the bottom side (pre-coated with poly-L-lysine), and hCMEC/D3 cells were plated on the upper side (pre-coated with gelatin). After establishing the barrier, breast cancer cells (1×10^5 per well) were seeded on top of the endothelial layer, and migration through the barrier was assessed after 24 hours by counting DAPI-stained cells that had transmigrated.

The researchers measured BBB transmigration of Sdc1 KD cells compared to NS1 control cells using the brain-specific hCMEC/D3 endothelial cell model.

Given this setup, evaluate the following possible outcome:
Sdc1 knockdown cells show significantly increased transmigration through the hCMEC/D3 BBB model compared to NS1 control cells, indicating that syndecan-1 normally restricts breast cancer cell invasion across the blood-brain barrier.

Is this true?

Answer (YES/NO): NO